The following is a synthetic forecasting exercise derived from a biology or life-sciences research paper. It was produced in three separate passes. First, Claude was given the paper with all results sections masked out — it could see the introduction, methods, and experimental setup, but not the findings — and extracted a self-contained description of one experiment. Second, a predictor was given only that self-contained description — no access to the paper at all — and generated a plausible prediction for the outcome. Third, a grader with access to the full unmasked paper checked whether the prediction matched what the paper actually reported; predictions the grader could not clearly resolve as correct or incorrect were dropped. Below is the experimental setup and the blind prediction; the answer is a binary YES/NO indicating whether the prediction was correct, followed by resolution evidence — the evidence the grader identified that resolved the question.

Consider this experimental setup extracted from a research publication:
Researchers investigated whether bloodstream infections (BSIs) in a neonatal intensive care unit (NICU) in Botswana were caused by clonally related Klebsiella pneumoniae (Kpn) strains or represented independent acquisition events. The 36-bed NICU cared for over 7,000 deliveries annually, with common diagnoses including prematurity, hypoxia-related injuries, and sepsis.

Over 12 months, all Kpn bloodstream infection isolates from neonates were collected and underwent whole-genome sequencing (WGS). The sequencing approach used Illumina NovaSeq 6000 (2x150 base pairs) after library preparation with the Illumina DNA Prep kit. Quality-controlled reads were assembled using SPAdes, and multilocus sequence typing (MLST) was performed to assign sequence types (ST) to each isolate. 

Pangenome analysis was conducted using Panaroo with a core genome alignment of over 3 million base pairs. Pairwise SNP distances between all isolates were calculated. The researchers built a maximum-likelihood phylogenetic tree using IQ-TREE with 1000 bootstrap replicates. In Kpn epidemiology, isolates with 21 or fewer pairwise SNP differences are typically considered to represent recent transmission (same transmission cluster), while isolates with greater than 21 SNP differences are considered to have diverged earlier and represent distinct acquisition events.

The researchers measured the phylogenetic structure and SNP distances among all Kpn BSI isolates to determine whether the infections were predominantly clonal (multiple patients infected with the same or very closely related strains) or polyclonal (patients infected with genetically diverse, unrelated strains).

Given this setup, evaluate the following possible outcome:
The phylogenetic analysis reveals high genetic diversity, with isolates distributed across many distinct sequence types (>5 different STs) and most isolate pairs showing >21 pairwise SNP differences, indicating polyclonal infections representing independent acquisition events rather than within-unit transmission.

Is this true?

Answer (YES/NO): NO